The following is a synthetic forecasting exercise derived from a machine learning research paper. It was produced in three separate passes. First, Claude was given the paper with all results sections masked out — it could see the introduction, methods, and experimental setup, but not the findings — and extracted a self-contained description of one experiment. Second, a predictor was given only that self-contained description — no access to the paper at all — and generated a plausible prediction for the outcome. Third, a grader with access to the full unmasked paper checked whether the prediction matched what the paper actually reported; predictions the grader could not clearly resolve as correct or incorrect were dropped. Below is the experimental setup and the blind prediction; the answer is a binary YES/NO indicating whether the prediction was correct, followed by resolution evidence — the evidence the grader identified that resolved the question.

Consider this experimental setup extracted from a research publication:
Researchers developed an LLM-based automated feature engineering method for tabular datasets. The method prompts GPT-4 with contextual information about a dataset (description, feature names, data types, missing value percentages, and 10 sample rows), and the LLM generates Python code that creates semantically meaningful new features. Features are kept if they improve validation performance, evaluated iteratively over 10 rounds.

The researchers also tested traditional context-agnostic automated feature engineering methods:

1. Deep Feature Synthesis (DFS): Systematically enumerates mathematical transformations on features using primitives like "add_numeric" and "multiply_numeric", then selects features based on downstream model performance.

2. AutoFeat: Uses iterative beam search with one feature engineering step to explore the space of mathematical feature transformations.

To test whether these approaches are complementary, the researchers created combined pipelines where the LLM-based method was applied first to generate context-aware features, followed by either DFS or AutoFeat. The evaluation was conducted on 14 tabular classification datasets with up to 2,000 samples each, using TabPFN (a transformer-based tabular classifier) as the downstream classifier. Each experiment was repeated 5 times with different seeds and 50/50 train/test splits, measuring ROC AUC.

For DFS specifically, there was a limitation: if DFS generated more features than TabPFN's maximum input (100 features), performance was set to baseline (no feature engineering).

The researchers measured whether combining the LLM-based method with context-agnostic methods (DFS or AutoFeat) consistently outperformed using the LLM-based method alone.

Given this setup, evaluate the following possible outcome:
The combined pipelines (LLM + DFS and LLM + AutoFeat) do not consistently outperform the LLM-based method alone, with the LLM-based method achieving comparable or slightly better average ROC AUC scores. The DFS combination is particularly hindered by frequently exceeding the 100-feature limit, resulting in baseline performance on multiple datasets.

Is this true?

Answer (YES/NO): NO